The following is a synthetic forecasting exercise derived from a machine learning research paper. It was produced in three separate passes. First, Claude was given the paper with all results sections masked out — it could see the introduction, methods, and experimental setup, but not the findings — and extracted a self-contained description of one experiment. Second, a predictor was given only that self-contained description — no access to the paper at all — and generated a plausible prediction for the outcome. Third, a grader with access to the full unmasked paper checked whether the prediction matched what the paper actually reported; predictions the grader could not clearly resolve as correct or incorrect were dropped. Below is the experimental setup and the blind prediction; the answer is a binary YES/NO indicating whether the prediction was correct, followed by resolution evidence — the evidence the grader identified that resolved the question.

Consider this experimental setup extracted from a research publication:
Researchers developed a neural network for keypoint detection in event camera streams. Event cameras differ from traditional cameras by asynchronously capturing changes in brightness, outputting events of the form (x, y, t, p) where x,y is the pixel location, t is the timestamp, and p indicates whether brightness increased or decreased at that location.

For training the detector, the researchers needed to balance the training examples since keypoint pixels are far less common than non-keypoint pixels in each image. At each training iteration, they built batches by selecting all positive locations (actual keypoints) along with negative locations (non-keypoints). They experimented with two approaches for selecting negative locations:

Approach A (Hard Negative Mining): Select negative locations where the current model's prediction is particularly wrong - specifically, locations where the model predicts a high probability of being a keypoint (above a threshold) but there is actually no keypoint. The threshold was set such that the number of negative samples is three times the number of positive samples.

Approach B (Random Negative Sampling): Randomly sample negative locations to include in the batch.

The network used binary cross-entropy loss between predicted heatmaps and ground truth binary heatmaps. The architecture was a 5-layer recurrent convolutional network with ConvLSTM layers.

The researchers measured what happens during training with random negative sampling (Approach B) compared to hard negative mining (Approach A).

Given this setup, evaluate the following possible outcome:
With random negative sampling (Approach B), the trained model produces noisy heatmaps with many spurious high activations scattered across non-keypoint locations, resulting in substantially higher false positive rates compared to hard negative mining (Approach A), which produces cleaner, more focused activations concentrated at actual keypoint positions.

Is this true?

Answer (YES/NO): NO